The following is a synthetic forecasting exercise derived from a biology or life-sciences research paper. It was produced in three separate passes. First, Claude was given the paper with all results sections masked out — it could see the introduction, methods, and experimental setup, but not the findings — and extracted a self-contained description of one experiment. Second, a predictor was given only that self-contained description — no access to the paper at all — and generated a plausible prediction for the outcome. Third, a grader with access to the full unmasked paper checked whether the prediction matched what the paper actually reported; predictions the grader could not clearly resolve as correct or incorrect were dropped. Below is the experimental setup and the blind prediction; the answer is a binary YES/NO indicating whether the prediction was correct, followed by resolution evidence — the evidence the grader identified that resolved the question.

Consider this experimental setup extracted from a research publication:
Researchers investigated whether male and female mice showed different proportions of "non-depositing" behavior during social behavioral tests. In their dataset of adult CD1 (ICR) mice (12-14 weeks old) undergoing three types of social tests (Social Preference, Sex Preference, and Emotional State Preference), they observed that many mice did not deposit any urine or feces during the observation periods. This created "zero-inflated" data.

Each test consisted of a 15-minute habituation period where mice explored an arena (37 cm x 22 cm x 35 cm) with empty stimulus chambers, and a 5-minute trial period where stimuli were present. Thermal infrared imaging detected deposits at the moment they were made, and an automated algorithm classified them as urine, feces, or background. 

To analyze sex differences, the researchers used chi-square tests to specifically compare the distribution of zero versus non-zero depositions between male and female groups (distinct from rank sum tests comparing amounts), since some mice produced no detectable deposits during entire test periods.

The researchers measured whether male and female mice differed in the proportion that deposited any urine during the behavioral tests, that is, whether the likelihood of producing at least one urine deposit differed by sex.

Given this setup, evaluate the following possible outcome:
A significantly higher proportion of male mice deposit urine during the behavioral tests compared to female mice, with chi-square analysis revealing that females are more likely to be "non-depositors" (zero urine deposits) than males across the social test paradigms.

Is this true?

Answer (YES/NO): NO